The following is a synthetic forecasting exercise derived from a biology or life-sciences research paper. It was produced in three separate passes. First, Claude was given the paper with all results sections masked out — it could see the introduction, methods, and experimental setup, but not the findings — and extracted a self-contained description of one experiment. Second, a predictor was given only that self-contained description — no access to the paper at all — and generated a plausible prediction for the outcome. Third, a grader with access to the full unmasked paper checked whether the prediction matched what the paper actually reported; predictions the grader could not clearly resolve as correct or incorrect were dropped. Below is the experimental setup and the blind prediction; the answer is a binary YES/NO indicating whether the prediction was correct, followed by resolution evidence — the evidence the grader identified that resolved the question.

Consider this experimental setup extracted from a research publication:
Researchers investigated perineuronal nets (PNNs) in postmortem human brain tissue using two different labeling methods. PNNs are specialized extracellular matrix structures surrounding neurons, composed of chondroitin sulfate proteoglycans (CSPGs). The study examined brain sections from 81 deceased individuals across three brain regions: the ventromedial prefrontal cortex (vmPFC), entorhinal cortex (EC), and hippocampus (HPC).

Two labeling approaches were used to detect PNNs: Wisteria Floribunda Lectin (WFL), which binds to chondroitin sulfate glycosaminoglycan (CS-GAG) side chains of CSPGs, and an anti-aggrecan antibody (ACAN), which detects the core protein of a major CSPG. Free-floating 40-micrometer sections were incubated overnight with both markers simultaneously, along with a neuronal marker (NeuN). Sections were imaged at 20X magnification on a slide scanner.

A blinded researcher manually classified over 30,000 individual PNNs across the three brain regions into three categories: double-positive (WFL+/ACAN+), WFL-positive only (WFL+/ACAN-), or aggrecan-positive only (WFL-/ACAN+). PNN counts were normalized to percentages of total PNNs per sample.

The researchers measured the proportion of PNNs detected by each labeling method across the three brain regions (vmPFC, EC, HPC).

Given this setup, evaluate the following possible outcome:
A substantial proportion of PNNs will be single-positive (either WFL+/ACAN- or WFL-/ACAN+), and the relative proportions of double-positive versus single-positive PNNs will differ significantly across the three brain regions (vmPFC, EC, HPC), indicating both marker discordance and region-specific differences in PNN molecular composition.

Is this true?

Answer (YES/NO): YES